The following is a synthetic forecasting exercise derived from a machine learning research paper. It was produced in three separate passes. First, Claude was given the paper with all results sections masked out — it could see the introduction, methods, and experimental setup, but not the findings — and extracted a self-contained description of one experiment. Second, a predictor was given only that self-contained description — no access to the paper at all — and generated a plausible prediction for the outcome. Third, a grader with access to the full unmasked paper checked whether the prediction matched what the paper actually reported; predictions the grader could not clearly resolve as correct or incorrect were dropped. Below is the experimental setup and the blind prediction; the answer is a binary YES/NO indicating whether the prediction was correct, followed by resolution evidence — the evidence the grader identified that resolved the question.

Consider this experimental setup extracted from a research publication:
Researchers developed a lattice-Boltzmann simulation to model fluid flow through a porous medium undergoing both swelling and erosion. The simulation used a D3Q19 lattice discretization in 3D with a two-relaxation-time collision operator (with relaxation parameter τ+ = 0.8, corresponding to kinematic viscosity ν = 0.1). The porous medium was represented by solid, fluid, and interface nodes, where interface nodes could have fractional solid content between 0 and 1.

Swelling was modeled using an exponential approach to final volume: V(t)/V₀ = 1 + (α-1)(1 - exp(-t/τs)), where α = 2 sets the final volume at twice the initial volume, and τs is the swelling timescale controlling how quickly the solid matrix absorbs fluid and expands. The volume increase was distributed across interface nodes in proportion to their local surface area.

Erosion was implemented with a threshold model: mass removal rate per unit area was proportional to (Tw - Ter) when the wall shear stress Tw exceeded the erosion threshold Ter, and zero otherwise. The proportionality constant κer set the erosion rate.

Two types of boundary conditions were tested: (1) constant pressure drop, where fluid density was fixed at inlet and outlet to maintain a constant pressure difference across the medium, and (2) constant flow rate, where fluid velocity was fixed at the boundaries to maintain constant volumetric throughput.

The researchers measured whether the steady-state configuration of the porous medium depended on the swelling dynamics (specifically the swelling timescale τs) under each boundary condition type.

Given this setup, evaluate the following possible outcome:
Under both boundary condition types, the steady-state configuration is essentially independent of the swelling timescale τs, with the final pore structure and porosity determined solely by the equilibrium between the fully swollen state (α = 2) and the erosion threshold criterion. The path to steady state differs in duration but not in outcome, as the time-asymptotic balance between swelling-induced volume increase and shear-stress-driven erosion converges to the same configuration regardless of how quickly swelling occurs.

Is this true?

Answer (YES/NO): NO